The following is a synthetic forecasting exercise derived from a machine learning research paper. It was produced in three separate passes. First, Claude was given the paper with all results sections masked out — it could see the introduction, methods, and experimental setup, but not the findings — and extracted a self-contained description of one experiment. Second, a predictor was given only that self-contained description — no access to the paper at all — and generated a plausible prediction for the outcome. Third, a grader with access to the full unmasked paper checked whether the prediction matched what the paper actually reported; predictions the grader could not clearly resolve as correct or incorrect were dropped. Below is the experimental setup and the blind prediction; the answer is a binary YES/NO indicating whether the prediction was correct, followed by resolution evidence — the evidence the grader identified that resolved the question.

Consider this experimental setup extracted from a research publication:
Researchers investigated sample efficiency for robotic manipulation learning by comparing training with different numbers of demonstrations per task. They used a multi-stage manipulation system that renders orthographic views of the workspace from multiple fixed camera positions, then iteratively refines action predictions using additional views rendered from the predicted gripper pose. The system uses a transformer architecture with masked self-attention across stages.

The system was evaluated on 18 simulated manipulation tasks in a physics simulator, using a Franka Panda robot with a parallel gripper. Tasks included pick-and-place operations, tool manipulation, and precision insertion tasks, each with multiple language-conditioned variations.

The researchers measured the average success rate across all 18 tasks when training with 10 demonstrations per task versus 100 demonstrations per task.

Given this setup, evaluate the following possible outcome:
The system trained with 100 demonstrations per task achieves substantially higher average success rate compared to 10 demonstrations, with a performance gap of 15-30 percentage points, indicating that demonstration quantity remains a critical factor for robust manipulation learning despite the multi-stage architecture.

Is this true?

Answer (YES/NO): YES